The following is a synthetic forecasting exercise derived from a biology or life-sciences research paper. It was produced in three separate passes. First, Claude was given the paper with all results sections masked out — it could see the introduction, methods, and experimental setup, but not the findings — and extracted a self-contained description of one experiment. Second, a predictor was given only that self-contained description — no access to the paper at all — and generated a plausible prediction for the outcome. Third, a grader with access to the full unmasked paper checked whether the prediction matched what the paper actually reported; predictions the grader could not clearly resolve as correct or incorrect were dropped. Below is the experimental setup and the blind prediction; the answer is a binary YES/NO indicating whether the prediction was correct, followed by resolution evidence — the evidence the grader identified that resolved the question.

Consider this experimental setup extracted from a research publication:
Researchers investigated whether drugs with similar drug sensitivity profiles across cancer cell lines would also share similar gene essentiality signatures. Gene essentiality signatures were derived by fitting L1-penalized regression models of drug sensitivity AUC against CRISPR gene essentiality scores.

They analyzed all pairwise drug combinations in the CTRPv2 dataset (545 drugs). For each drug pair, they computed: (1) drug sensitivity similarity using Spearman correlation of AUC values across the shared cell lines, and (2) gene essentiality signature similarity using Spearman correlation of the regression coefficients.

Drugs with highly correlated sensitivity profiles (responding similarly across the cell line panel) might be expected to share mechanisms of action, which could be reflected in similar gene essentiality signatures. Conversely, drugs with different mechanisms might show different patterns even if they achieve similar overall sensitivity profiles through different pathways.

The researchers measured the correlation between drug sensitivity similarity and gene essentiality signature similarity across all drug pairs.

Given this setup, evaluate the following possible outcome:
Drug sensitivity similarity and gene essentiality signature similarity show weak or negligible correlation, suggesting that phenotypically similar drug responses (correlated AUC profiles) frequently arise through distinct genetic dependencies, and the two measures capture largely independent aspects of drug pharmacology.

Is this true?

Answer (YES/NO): NO